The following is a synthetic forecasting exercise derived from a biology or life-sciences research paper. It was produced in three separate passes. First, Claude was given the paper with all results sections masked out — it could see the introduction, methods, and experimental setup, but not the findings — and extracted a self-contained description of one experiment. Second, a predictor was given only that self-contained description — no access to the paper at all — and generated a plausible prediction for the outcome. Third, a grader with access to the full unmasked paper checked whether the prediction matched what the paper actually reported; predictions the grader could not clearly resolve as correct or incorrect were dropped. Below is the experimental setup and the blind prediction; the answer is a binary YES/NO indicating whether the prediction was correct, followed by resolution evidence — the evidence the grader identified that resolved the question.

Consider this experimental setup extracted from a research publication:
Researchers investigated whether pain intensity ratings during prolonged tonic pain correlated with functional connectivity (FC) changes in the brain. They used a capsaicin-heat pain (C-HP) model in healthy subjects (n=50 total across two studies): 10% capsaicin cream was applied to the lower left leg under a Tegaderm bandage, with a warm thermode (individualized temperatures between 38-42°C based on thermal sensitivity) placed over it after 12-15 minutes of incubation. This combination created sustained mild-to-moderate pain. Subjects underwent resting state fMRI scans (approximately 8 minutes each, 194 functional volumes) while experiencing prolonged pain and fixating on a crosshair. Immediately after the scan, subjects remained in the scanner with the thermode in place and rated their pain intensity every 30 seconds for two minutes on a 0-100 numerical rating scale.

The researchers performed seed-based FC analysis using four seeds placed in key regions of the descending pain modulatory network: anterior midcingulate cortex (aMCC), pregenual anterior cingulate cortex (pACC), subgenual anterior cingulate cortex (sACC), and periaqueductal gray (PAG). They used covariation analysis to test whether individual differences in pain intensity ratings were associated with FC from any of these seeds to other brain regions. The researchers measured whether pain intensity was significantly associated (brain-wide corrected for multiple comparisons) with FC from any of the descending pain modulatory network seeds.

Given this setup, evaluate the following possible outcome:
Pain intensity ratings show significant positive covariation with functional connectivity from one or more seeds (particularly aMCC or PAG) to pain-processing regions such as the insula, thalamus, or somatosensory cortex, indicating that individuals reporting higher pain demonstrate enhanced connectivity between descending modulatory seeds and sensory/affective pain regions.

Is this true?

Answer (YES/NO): NO